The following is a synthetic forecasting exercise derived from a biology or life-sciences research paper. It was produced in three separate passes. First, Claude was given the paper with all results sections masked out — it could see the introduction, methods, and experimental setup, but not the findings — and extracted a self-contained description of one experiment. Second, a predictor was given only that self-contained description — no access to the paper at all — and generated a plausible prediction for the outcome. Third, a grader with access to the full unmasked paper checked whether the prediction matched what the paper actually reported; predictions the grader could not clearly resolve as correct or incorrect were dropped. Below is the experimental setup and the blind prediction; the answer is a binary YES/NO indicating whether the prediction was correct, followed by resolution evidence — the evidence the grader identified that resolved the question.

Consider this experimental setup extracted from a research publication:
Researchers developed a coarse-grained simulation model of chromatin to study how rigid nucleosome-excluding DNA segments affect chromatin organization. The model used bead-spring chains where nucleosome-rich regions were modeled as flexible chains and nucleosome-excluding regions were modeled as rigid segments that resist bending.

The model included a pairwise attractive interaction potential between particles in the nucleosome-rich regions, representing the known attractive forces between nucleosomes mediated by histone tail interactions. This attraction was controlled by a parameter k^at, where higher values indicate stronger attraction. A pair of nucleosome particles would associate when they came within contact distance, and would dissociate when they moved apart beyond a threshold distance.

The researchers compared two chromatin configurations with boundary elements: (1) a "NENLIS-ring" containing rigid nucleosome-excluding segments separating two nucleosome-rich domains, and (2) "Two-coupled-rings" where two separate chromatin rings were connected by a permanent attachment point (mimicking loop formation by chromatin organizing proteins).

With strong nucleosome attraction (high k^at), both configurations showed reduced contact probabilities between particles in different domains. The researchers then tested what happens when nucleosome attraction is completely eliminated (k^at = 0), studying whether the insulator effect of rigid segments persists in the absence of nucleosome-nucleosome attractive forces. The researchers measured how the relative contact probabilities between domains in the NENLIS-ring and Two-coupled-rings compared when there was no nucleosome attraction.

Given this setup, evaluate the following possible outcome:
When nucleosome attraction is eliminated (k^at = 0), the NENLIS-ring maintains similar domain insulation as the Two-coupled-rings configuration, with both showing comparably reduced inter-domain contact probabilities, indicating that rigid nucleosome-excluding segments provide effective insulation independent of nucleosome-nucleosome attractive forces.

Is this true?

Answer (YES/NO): NO